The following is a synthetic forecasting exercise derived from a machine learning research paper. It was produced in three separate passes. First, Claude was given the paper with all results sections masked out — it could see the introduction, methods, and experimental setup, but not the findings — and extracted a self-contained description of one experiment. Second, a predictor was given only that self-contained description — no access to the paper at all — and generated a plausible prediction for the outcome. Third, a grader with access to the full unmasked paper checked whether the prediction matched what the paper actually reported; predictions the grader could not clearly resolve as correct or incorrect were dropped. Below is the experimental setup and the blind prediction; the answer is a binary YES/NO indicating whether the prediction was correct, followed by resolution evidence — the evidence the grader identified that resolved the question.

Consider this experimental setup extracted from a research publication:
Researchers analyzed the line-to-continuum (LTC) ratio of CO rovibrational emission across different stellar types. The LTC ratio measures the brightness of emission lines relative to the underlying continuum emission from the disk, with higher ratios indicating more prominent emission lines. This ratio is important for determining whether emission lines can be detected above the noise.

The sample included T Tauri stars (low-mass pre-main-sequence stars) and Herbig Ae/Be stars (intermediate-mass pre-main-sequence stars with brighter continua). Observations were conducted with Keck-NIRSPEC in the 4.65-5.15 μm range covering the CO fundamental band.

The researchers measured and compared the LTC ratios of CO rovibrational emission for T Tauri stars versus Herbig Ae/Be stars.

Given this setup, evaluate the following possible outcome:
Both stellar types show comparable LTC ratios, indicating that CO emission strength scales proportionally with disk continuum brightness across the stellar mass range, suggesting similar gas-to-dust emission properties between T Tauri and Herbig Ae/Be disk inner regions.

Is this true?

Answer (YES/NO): NO